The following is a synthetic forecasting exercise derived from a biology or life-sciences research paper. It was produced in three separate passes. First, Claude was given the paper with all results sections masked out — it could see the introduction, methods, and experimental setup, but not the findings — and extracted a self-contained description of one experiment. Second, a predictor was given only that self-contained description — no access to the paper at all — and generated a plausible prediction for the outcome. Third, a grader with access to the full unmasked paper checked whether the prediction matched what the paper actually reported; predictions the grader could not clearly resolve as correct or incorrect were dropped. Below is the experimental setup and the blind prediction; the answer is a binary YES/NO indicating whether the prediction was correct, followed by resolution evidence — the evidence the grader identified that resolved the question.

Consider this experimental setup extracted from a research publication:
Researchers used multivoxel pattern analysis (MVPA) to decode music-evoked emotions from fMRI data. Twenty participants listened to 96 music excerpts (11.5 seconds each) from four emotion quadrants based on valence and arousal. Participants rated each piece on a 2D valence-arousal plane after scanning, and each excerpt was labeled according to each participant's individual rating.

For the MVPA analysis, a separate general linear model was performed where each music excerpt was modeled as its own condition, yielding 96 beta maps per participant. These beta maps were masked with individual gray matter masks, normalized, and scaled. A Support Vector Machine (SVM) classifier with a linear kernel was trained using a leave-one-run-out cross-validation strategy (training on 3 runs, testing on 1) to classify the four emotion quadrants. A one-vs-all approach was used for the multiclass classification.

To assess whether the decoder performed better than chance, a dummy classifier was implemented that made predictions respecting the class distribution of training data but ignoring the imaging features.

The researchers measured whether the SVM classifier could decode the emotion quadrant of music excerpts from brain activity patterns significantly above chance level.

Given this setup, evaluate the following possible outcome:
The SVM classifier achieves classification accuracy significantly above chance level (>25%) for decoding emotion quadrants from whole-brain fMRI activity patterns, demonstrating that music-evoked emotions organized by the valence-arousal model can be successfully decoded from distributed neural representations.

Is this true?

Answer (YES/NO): YES